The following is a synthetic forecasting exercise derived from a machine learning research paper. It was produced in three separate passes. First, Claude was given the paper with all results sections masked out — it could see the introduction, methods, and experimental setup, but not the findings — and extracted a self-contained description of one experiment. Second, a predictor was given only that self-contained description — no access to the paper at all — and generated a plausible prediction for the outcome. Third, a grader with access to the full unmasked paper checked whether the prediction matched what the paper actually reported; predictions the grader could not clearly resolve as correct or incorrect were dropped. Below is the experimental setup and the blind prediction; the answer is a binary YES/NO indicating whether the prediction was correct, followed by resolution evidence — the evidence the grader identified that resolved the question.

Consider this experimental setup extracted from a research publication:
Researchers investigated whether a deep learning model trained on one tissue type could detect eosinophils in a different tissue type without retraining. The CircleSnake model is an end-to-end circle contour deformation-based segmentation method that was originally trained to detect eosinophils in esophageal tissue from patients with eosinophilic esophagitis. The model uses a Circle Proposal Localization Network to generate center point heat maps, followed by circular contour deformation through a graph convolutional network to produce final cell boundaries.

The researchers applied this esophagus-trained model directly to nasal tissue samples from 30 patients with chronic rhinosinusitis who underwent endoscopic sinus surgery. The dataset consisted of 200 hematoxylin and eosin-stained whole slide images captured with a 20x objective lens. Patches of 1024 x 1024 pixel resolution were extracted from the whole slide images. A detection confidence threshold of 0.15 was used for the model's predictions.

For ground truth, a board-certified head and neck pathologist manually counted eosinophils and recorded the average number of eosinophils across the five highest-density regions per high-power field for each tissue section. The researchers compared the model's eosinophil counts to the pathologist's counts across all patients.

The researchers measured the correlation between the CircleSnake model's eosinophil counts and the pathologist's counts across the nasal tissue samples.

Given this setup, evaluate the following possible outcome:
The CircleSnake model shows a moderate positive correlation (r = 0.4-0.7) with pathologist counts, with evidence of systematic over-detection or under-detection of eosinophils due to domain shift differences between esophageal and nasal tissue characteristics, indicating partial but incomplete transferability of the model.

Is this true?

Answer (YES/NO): YES